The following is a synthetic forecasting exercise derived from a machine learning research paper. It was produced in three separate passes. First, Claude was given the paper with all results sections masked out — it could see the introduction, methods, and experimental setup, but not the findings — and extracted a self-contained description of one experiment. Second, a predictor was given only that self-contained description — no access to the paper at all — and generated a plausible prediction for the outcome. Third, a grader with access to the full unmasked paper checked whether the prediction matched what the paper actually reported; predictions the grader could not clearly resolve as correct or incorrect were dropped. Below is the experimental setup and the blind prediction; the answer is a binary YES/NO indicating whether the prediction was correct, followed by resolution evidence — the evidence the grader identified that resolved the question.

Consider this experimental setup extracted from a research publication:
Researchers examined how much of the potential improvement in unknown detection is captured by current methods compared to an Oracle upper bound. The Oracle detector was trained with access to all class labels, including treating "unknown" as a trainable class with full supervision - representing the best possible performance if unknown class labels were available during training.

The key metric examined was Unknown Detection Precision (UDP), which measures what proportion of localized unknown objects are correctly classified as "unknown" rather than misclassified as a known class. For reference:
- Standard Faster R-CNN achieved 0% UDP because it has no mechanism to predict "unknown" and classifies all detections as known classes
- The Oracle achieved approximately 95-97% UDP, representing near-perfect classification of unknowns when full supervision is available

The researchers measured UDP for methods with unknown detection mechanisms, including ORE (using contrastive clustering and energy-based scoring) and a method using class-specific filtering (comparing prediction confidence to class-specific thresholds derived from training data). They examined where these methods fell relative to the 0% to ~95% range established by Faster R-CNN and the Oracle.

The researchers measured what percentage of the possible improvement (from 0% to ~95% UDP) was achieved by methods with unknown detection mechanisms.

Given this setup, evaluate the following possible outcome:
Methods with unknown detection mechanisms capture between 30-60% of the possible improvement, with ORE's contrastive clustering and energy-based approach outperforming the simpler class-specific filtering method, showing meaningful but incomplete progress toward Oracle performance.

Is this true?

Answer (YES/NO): NO